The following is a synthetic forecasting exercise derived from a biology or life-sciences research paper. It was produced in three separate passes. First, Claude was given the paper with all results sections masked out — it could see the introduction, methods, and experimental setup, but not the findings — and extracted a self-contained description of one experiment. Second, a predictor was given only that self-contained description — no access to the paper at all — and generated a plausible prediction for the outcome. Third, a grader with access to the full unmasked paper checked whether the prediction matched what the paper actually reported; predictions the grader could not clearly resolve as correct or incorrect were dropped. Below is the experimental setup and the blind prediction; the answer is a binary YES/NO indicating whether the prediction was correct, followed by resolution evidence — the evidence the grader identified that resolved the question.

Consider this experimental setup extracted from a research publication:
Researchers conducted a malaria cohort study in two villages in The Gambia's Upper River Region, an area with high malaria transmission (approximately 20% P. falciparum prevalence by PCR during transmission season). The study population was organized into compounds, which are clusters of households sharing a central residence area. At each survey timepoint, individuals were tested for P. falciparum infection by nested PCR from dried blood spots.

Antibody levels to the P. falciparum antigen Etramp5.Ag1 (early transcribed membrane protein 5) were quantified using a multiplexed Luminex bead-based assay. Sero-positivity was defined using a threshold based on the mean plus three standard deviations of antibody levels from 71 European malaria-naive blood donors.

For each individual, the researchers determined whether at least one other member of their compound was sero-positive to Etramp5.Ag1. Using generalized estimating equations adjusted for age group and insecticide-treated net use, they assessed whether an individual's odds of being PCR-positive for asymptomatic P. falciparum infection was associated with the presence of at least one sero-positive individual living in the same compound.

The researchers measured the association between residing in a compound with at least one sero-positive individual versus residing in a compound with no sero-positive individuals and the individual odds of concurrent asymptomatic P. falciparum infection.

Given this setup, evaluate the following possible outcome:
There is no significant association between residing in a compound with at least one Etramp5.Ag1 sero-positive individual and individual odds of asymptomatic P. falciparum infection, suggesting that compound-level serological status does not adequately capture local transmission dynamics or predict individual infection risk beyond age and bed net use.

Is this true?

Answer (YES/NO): NO